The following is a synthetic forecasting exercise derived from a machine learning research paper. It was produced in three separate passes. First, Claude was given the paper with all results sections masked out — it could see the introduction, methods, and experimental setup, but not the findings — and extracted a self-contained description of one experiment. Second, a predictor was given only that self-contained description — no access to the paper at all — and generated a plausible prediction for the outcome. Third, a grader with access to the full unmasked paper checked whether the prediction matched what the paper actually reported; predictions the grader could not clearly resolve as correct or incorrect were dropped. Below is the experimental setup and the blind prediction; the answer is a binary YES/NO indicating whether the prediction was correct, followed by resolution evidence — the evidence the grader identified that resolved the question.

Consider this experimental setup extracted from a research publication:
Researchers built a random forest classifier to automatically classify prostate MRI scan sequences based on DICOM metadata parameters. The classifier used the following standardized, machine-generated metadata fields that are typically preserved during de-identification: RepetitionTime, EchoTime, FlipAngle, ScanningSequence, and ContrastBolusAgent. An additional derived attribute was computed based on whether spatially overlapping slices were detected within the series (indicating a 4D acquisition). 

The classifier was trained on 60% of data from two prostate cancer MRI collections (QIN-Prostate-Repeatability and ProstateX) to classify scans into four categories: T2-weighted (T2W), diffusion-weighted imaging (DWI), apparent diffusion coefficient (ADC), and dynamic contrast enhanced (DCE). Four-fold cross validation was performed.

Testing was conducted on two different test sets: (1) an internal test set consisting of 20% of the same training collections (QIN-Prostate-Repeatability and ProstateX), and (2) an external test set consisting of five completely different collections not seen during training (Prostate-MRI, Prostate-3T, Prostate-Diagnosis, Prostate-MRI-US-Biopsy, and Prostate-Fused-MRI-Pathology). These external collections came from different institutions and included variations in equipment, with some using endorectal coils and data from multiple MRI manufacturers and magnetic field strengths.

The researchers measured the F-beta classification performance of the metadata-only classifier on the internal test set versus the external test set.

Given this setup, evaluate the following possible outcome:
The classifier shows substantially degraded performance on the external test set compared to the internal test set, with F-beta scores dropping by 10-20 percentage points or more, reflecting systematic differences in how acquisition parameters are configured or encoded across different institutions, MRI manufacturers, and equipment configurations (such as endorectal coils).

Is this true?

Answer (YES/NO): NO